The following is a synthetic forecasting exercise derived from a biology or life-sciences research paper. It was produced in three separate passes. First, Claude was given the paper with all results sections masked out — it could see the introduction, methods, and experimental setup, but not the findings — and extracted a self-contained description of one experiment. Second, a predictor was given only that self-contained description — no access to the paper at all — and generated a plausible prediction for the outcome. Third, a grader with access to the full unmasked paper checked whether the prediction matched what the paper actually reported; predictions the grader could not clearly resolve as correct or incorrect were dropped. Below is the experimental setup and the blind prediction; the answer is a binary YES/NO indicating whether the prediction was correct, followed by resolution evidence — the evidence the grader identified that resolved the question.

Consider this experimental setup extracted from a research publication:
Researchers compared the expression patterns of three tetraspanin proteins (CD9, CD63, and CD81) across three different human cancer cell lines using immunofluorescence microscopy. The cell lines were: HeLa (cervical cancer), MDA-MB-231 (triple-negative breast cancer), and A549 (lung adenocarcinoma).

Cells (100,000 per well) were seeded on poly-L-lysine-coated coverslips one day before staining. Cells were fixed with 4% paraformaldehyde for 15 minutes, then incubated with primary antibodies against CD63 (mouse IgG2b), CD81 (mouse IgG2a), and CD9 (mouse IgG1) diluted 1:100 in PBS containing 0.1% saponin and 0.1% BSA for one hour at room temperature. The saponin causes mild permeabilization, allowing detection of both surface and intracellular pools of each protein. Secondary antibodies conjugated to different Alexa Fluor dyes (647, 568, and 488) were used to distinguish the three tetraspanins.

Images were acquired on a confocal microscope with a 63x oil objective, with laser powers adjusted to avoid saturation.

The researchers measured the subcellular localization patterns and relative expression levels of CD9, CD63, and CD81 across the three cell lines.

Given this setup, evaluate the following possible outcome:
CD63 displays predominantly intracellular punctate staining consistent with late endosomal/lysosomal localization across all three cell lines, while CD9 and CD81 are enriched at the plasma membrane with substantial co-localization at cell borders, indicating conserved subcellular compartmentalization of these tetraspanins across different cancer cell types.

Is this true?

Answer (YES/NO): NO